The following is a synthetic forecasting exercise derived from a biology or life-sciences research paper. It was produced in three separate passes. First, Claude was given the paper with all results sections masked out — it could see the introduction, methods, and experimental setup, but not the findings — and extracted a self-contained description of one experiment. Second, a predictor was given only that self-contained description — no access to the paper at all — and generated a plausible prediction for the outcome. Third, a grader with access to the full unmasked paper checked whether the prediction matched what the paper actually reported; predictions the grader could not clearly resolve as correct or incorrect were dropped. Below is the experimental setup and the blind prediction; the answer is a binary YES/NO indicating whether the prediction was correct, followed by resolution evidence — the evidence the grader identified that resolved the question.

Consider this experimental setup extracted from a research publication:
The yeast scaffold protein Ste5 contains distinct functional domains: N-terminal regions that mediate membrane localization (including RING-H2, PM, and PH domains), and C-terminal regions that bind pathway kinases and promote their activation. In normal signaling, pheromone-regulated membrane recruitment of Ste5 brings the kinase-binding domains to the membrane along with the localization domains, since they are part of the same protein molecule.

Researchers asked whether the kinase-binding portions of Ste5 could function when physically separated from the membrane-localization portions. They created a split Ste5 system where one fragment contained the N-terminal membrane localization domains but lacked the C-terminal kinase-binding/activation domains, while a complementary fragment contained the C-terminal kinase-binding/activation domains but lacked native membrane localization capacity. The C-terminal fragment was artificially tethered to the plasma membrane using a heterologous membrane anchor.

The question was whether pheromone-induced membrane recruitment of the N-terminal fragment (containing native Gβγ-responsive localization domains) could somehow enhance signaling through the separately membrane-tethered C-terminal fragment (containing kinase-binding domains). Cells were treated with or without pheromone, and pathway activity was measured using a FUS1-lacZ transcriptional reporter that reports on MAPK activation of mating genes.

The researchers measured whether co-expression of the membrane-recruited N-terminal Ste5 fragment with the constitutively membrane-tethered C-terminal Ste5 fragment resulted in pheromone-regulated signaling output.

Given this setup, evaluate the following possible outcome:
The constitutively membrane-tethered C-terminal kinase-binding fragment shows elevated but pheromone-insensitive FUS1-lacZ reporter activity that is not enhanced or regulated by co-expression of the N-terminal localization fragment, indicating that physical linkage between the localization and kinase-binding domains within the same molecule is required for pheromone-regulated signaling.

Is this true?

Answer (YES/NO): NO